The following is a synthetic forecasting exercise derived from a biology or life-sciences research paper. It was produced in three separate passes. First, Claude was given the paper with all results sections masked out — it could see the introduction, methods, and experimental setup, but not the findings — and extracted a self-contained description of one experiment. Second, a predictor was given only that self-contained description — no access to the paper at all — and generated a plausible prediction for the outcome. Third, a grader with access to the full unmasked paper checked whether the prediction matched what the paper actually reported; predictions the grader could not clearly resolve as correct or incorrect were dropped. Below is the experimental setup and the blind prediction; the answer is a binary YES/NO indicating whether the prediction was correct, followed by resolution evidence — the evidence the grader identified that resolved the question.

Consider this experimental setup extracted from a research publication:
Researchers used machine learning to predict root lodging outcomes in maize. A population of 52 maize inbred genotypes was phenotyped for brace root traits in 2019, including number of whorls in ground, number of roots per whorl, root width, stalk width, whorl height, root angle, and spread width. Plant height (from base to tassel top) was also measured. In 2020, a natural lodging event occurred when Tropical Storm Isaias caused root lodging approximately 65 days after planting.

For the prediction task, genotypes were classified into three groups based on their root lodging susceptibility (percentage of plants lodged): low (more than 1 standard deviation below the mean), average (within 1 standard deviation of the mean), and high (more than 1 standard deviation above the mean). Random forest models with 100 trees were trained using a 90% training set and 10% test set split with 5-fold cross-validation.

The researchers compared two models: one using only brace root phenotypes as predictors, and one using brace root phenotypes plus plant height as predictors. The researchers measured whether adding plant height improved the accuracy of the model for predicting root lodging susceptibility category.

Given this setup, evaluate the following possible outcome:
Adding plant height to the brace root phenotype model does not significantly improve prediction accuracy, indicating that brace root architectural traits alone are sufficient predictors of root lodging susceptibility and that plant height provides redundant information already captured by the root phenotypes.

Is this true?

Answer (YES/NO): NO